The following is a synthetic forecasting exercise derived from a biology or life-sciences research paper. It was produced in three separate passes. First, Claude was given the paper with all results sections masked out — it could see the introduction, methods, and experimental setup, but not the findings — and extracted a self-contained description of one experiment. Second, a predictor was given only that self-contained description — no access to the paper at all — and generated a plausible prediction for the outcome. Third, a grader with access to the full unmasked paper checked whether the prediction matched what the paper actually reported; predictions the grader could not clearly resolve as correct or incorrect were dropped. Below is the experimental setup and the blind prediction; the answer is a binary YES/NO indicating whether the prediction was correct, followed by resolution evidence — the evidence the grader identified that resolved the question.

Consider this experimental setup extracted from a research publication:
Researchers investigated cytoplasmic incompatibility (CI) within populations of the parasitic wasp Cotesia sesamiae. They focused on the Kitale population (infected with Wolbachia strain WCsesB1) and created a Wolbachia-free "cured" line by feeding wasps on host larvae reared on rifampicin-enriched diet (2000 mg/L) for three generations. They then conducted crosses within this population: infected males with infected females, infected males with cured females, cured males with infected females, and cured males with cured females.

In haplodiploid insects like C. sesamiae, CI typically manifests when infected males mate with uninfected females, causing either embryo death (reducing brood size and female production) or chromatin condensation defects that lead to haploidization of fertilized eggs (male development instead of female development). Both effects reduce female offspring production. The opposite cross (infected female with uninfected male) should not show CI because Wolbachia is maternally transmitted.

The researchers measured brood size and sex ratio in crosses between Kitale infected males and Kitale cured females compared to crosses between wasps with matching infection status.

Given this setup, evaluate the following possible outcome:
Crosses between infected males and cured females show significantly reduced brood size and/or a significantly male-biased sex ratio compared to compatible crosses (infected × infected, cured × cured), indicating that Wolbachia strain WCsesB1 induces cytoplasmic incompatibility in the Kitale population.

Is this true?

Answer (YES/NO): YES